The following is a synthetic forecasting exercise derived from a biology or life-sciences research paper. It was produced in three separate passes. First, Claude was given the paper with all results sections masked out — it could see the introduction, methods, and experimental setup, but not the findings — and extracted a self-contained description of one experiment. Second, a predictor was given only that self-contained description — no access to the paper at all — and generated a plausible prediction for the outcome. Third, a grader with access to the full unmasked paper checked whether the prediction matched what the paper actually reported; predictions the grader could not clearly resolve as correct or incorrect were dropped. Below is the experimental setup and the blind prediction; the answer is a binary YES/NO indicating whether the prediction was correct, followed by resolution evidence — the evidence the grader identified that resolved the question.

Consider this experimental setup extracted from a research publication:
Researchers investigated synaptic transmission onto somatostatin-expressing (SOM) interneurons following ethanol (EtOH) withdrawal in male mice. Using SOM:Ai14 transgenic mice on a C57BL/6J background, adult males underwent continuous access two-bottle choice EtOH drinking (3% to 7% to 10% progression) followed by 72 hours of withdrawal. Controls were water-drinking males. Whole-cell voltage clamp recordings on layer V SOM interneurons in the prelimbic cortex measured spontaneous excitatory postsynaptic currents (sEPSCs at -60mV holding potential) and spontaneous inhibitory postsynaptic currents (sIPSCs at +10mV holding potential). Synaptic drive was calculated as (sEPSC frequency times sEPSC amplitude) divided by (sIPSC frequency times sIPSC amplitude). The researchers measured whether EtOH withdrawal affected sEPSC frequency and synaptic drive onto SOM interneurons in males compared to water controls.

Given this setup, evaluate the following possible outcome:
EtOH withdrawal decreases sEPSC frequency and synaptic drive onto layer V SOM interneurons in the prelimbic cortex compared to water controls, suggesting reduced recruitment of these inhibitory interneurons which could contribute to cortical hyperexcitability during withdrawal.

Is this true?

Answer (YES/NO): NO